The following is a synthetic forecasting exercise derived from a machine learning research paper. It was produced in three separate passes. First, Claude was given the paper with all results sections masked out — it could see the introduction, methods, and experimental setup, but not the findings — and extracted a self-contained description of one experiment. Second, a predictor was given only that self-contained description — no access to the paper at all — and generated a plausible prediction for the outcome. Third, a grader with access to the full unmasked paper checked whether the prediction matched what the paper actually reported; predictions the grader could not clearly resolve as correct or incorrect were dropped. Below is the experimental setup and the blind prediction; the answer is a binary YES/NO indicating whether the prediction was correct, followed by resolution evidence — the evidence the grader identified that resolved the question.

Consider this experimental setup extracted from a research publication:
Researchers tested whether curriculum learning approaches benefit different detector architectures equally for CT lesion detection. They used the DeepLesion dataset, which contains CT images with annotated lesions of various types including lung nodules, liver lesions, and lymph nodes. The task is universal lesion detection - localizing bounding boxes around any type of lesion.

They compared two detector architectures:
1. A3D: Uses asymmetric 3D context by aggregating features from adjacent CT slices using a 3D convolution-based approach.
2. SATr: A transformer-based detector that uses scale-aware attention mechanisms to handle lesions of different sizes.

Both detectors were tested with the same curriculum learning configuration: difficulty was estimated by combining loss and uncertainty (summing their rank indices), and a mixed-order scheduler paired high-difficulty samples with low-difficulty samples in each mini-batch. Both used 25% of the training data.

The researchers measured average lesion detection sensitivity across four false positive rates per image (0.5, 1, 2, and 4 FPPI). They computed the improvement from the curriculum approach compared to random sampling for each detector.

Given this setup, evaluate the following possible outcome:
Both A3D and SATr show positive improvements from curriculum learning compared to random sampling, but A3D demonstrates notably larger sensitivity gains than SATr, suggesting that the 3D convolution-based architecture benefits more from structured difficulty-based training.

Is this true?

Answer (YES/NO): NO